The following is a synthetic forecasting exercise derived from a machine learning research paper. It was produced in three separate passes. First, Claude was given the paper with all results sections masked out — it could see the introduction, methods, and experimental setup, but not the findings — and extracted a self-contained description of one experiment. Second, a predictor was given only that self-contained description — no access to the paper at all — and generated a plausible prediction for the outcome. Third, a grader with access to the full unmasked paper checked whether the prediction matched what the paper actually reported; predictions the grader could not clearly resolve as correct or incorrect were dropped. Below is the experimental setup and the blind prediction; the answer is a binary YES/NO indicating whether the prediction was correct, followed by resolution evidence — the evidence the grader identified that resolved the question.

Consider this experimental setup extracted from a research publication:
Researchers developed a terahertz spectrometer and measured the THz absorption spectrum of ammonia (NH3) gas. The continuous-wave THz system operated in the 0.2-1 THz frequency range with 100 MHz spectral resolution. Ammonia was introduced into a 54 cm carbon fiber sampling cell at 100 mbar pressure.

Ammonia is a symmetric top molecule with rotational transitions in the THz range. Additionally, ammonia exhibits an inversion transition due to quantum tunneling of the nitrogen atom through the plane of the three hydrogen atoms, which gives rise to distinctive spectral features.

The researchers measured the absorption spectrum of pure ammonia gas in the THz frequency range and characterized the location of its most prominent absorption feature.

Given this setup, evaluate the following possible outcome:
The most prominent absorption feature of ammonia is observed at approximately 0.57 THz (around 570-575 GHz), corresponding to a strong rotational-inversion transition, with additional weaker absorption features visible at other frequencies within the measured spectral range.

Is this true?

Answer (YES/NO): YES